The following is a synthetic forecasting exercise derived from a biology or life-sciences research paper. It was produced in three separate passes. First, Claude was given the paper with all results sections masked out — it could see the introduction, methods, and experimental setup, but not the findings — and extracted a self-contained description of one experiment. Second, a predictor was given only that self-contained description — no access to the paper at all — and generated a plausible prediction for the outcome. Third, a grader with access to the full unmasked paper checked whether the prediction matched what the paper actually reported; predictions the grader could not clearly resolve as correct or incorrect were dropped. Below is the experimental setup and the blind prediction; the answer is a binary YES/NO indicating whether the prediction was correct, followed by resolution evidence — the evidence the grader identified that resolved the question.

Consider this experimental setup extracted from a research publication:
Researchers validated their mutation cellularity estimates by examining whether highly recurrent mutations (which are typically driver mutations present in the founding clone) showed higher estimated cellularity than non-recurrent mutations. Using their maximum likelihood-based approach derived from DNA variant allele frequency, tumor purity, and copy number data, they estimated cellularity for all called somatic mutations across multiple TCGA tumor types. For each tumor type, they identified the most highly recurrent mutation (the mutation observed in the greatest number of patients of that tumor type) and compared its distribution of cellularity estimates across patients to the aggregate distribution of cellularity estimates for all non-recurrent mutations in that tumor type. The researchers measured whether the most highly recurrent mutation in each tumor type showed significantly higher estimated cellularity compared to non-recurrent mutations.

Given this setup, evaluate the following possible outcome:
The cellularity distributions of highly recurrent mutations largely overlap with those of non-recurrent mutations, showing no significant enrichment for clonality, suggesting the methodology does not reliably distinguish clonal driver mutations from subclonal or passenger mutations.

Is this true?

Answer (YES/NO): NO